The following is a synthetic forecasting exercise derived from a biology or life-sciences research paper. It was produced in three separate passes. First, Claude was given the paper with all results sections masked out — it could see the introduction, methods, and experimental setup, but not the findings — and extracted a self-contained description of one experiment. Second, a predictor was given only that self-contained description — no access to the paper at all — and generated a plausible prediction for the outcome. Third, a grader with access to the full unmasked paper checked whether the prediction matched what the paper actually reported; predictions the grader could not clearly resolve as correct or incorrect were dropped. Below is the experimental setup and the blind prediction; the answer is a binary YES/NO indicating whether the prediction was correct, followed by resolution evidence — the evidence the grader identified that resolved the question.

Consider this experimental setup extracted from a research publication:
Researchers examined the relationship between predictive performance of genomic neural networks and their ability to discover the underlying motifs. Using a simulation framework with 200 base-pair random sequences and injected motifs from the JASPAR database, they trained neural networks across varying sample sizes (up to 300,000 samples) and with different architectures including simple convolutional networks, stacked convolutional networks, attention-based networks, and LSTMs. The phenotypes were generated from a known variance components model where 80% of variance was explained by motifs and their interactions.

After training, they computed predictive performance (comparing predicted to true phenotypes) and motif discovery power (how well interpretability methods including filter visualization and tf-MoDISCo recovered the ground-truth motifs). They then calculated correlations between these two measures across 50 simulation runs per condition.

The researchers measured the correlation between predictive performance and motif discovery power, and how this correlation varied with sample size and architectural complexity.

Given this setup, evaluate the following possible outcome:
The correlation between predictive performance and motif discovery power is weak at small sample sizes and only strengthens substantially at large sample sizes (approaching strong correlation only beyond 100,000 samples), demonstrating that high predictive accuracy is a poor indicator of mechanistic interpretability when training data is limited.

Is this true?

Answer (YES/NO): NO